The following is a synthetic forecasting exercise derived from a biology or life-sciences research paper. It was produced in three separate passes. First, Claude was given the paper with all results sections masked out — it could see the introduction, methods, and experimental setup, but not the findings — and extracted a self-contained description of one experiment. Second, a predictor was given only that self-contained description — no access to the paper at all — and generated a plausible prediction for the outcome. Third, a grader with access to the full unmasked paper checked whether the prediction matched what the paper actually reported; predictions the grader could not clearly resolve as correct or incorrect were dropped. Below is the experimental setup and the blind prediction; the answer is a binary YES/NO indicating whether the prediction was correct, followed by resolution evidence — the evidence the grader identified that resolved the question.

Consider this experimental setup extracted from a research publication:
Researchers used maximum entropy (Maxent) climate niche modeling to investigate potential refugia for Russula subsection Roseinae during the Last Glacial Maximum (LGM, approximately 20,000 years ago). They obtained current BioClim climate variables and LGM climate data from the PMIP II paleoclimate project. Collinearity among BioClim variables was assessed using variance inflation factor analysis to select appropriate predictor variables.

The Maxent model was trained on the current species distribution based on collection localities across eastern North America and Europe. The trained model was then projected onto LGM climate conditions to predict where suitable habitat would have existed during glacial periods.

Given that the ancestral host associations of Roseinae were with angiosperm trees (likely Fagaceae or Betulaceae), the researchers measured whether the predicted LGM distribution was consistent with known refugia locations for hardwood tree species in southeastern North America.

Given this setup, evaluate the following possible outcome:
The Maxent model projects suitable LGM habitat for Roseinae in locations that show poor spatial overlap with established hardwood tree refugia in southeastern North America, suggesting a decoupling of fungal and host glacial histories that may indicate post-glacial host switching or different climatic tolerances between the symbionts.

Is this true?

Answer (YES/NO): NO